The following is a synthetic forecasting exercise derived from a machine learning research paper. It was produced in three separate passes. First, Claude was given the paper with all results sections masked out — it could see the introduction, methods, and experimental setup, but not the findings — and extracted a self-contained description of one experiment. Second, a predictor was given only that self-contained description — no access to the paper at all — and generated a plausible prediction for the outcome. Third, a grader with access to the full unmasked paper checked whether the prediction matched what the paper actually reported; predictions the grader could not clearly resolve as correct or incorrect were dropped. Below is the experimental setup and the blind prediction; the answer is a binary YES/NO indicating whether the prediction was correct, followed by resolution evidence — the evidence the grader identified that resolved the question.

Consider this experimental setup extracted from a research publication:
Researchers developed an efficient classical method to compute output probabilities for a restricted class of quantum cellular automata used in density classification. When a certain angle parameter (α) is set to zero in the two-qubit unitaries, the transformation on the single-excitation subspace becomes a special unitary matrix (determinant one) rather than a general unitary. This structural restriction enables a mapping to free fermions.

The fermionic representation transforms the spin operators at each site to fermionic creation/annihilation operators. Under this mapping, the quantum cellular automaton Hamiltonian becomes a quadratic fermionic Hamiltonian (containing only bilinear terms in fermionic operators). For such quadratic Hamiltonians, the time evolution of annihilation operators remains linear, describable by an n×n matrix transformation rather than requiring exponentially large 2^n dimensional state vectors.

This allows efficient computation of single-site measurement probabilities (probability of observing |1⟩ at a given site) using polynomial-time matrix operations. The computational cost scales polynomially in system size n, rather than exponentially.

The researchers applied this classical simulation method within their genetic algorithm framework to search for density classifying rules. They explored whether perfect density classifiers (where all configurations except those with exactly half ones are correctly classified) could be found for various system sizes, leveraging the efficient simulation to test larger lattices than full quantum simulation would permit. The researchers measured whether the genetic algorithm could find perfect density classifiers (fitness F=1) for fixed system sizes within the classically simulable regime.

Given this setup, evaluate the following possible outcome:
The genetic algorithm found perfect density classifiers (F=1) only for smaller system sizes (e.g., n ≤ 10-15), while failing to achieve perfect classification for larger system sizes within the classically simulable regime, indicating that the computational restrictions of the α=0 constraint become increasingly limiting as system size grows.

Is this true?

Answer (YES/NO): YES